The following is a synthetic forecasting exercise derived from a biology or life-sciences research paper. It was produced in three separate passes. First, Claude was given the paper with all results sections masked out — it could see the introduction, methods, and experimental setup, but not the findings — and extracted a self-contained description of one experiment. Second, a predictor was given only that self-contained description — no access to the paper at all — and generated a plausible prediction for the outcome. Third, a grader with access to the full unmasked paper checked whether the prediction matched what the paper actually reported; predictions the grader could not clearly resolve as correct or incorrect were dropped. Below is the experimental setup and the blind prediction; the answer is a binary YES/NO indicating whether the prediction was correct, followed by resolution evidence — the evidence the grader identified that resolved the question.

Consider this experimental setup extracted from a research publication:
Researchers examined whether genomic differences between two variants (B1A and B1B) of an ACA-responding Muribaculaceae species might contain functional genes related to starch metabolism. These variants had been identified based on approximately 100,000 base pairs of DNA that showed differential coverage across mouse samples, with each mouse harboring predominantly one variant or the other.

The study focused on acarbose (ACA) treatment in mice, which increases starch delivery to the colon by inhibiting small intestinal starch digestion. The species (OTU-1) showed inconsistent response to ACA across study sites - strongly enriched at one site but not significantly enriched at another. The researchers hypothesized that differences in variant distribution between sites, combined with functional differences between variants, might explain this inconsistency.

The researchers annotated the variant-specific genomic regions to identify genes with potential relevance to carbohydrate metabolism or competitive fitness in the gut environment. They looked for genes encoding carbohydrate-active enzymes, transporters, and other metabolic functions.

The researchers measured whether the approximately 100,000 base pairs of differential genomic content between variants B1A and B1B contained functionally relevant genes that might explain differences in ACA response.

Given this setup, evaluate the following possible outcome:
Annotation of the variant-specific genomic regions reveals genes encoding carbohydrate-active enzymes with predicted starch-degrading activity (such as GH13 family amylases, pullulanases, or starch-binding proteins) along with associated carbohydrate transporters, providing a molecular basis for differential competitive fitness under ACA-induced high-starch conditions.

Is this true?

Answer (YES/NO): NO